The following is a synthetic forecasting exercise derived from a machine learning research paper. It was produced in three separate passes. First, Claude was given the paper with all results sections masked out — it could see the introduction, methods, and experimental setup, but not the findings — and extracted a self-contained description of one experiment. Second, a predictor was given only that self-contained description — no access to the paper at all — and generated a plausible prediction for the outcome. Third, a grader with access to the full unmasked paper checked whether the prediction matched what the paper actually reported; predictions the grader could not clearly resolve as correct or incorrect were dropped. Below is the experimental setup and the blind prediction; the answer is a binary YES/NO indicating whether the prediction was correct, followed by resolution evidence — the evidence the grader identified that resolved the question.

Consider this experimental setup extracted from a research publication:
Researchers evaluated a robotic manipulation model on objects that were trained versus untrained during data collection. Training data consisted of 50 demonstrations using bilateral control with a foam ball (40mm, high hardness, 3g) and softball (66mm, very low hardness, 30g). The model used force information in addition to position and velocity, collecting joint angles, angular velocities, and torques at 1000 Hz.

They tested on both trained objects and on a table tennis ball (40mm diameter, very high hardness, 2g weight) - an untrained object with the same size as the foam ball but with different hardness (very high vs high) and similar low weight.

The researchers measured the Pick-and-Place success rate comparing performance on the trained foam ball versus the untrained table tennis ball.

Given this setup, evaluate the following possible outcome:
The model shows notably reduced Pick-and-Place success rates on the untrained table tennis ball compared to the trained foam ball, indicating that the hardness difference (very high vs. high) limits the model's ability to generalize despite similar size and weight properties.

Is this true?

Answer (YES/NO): NO